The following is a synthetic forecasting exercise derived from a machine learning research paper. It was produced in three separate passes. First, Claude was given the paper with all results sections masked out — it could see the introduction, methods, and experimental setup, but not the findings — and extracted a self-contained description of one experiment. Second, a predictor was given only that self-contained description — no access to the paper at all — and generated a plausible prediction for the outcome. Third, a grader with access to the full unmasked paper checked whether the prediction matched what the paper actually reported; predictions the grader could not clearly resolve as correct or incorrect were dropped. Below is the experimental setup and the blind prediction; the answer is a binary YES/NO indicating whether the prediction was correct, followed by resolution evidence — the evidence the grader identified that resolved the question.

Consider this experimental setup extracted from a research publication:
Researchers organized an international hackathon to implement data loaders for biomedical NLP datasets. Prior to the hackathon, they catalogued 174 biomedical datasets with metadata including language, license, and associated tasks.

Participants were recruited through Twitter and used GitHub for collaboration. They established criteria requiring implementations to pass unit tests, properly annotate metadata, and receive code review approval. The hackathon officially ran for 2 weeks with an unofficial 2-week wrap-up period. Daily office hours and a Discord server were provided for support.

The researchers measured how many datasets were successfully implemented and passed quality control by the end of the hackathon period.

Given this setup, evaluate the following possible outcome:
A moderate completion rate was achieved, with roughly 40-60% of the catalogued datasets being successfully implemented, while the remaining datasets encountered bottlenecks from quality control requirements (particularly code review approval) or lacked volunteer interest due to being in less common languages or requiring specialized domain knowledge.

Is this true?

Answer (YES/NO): NO